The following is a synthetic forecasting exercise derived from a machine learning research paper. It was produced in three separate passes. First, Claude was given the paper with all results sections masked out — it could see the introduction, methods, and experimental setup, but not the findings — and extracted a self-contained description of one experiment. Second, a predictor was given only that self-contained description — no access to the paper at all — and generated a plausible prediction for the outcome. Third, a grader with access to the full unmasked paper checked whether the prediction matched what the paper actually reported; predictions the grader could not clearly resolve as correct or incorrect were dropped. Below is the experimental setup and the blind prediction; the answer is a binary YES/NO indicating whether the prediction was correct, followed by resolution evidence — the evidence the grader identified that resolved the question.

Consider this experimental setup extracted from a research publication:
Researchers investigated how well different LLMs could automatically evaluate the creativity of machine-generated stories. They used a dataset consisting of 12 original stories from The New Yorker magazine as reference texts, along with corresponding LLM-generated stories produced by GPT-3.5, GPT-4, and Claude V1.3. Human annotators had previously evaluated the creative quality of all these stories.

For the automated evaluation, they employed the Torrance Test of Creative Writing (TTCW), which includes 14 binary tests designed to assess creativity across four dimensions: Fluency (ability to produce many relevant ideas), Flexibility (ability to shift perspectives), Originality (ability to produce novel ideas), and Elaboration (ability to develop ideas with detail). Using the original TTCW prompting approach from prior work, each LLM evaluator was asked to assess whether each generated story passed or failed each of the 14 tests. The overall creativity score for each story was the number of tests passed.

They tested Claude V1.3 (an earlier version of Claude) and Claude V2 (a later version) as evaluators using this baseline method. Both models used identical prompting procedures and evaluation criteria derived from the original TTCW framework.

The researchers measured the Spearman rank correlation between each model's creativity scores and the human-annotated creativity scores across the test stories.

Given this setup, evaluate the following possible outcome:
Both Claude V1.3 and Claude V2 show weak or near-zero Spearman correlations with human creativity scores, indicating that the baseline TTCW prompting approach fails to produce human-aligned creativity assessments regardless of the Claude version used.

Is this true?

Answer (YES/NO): NO